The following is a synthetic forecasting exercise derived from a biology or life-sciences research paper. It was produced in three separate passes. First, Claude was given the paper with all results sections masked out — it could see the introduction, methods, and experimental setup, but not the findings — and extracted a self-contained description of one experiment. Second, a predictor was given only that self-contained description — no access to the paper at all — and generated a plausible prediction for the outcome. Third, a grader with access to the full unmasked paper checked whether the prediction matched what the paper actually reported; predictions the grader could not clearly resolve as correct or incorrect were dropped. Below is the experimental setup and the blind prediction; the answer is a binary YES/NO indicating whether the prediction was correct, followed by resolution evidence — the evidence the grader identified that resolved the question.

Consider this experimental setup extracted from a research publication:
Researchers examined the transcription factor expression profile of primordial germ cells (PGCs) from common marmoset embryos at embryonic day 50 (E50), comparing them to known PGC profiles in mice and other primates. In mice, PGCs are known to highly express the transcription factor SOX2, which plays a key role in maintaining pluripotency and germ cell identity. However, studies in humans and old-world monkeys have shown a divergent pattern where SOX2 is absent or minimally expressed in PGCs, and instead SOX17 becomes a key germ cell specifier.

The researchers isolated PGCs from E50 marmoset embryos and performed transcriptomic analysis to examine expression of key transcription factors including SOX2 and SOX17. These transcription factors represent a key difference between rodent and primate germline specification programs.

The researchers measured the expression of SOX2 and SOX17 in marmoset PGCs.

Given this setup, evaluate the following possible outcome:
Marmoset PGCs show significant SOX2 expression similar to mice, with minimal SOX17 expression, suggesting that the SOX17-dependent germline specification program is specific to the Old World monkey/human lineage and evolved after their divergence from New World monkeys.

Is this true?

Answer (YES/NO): NO